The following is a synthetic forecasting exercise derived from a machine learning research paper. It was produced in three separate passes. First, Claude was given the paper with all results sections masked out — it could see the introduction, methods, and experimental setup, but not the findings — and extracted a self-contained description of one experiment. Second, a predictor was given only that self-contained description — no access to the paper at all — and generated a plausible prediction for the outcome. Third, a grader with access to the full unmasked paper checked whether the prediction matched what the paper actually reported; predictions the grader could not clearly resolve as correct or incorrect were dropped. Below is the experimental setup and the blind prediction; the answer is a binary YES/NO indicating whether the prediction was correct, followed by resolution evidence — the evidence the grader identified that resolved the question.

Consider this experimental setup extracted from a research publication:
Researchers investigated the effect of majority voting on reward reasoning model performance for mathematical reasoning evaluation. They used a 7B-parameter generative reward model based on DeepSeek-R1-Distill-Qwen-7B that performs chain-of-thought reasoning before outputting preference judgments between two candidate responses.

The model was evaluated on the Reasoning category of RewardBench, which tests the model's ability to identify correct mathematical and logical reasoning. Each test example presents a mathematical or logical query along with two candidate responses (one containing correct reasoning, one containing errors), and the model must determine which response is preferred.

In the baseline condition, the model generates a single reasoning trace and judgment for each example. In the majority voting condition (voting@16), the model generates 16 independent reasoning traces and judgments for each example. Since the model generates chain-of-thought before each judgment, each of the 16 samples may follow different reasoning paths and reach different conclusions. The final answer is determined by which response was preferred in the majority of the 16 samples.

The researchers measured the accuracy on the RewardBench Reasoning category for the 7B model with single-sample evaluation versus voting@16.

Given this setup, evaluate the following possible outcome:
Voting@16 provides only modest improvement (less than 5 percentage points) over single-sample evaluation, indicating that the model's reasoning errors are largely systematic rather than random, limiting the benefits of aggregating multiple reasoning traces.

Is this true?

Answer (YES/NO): YES